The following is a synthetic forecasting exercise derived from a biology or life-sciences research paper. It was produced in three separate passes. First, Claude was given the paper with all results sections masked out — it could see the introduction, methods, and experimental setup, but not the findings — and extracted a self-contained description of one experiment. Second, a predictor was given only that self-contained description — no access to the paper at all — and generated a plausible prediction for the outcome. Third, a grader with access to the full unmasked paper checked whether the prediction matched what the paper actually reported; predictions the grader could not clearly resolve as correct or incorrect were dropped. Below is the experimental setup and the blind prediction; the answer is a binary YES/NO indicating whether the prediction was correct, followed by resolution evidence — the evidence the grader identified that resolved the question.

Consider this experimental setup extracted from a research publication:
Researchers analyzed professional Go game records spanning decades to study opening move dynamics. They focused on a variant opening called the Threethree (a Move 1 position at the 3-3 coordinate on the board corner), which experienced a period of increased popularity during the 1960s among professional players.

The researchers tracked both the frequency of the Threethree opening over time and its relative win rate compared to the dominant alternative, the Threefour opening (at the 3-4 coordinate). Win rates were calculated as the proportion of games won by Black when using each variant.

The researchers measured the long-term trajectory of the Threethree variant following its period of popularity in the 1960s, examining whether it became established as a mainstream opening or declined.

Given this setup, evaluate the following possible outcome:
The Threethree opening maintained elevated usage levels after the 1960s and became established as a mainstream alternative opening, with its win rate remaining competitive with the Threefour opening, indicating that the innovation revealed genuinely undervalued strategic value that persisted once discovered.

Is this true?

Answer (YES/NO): NO